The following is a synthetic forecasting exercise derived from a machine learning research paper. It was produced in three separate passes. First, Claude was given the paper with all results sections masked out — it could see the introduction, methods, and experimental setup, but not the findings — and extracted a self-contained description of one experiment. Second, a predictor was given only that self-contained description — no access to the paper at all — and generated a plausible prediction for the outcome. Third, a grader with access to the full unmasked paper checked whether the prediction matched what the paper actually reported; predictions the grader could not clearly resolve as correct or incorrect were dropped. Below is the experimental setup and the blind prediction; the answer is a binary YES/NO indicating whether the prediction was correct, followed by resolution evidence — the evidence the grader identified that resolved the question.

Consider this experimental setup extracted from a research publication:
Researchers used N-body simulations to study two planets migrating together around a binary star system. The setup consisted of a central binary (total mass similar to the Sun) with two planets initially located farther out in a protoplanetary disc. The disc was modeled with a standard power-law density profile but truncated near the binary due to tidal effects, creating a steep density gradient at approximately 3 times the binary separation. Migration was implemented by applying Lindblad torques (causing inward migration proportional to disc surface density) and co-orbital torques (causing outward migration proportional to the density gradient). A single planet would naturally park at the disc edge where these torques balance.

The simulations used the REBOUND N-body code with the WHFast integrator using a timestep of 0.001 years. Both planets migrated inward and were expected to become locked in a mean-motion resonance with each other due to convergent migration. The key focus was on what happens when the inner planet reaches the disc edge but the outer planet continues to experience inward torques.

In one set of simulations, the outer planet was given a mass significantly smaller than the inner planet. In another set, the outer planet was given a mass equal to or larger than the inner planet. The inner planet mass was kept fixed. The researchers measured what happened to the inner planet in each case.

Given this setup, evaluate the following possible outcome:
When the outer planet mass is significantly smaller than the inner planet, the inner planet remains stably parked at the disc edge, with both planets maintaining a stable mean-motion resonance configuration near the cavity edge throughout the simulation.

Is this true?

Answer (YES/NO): NO